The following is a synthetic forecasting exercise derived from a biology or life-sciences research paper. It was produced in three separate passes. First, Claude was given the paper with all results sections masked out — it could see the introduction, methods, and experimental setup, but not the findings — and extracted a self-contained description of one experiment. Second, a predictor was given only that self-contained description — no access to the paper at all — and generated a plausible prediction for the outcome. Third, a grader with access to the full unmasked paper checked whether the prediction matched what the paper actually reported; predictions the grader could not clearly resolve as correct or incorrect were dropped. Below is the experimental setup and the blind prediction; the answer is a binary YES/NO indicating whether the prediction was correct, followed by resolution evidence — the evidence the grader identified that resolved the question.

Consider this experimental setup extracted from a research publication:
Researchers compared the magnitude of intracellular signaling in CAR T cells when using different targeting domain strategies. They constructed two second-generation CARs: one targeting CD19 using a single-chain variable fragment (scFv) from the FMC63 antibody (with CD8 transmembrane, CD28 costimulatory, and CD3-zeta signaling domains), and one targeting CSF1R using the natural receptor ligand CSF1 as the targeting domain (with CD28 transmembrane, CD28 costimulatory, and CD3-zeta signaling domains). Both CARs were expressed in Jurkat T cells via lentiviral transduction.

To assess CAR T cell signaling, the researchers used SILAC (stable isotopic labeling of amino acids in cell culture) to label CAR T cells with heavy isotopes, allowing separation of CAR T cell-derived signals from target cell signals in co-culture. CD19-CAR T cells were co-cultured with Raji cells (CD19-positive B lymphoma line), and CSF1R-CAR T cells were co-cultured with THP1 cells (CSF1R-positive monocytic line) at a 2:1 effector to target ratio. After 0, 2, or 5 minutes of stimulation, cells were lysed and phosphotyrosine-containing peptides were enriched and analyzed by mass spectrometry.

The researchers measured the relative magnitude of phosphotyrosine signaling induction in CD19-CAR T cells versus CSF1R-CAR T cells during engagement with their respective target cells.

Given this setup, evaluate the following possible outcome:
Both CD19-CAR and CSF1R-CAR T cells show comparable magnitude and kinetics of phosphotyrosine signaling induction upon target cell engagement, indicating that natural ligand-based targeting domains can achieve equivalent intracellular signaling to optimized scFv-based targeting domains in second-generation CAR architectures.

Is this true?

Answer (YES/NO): NO